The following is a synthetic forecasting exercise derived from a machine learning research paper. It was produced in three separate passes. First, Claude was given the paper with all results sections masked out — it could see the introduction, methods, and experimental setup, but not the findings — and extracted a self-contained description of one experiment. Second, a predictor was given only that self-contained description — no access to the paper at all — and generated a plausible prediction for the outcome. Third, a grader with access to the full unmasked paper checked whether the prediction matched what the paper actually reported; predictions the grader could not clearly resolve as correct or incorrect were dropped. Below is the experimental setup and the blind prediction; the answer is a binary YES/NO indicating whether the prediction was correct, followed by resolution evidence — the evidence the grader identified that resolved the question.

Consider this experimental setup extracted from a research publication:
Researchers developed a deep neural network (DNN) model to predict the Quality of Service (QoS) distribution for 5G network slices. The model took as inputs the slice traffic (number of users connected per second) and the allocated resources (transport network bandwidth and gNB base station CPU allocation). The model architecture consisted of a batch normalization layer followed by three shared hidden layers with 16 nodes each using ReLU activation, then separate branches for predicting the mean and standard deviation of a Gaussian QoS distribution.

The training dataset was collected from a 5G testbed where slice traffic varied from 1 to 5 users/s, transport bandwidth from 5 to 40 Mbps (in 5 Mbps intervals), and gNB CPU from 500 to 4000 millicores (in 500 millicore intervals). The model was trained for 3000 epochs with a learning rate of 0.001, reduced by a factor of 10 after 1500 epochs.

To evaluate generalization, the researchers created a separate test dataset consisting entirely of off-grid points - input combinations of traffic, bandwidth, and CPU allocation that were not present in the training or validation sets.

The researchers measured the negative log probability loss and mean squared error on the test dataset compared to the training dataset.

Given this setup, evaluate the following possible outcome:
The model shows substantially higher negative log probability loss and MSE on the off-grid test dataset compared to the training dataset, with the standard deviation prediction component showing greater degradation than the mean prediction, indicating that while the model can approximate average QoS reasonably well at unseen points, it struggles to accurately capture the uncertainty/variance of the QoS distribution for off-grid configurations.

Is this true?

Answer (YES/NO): NO